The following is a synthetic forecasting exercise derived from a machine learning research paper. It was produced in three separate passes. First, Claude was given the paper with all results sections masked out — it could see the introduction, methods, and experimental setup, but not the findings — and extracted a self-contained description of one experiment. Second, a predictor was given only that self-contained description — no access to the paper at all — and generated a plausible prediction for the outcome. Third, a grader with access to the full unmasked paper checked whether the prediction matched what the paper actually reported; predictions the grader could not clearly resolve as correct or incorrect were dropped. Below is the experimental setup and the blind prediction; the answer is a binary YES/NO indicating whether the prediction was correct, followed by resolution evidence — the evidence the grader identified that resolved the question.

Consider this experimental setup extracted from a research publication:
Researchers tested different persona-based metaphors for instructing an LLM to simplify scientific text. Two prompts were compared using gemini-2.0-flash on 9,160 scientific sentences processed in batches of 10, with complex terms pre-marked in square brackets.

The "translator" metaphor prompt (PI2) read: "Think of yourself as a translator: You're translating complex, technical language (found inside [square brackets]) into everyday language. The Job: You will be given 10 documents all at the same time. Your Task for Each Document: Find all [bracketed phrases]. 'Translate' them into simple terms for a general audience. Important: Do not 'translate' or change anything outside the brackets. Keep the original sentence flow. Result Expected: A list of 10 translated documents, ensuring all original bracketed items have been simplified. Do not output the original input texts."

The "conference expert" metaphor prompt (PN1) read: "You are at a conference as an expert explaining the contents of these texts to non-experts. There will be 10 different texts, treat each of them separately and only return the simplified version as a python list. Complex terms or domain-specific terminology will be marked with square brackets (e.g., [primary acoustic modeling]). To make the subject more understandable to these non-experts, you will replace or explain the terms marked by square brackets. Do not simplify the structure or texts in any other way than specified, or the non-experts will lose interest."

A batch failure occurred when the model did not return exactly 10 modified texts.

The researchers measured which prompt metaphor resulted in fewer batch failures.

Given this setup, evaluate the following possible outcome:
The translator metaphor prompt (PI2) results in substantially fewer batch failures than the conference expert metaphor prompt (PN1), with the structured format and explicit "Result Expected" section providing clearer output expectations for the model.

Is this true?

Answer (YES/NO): NO